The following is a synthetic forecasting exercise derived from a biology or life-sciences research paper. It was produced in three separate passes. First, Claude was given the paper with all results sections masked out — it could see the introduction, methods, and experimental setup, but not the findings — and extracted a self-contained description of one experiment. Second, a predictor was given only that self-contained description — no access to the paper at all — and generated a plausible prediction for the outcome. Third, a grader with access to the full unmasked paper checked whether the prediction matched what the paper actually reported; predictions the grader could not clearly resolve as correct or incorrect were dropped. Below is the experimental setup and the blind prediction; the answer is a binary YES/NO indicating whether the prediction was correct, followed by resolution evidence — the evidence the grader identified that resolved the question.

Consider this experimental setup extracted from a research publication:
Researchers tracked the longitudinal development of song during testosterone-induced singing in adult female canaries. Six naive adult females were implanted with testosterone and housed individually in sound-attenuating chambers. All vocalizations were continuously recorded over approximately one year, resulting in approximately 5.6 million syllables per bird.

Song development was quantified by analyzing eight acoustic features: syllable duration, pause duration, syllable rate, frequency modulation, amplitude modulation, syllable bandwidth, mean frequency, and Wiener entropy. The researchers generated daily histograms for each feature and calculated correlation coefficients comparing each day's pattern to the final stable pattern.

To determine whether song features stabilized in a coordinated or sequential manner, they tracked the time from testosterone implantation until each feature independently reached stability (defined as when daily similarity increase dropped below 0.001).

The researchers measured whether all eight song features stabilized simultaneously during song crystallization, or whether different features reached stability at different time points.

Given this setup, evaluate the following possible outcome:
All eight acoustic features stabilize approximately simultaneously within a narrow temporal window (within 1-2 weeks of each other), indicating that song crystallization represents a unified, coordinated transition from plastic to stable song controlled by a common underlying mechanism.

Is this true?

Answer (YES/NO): NO